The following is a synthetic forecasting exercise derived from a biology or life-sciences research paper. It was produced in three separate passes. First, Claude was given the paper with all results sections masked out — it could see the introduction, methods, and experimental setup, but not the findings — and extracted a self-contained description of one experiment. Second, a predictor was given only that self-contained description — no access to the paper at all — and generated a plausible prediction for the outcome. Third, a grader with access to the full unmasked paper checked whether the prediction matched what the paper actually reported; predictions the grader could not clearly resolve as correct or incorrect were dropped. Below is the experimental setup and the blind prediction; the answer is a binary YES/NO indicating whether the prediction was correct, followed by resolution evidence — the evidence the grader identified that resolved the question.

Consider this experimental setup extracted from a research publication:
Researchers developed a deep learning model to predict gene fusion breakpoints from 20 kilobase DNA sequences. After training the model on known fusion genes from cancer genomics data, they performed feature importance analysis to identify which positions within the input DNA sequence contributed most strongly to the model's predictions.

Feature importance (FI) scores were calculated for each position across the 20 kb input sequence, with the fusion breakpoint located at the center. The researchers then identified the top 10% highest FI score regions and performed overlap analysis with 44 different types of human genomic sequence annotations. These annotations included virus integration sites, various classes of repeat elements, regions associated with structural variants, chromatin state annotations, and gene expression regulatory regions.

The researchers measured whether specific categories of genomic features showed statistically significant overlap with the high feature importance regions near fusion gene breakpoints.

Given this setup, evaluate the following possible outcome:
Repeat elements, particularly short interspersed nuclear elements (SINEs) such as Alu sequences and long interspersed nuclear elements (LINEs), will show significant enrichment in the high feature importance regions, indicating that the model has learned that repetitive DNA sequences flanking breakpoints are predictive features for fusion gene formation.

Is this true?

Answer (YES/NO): YES